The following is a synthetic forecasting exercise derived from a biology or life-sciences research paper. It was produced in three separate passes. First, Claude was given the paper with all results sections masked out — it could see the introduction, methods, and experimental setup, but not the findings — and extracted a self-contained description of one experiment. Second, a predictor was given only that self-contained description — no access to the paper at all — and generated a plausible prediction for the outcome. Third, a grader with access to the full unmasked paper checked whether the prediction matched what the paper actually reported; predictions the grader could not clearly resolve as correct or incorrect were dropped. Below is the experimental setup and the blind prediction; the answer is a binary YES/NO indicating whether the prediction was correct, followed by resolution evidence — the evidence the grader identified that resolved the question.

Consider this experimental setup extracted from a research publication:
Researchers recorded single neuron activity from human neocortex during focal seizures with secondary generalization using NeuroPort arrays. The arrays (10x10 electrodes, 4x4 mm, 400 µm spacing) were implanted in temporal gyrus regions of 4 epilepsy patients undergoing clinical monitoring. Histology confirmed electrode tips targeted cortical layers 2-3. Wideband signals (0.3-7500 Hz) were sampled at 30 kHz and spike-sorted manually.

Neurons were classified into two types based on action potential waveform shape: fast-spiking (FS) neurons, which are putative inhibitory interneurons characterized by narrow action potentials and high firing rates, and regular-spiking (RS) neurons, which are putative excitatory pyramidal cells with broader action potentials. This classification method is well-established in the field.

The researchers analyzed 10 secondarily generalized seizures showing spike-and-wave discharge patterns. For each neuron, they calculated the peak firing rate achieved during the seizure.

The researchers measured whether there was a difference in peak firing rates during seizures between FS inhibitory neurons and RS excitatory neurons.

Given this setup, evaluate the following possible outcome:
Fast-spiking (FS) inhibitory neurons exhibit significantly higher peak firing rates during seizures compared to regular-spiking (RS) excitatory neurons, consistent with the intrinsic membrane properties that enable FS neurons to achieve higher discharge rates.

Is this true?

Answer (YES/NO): YES